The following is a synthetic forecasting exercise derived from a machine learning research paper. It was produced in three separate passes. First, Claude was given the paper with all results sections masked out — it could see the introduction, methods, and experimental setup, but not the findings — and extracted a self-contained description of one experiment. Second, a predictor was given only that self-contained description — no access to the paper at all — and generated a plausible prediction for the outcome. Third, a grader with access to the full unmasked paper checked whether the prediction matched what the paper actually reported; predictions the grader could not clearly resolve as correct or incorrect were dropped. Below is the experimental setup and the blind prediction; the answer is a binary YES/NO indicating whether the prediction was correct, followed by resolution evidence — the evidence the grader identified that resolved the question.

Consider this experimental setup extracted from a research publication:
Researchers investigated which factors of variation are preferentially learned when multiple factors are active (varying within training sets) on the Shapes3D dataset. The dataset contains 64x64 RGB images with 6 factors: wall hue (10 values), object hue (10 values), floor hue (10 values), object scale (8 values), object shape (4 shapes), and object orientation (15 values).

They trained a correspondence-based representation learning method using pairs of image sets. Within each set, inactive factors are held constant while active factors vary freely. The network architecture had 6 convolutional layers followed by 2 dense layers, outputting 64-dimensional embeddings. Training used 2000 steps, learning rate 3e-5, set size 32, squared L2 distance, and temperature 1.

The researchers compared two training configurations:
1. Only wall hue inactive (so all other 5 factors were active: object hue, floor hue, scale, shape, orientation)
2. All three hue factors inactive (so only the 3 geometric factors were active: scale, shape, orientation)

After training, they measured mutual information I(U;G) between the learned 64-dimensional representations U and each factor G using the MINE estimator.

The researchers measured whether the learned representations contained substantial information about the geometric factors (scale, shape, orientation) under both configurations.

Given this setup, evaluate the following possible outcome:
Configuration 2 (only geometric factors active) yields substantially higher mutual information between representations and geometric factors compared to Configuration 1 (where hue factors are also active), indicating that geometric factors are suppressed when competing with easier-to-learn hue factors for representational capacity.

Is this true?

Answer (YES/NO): YES